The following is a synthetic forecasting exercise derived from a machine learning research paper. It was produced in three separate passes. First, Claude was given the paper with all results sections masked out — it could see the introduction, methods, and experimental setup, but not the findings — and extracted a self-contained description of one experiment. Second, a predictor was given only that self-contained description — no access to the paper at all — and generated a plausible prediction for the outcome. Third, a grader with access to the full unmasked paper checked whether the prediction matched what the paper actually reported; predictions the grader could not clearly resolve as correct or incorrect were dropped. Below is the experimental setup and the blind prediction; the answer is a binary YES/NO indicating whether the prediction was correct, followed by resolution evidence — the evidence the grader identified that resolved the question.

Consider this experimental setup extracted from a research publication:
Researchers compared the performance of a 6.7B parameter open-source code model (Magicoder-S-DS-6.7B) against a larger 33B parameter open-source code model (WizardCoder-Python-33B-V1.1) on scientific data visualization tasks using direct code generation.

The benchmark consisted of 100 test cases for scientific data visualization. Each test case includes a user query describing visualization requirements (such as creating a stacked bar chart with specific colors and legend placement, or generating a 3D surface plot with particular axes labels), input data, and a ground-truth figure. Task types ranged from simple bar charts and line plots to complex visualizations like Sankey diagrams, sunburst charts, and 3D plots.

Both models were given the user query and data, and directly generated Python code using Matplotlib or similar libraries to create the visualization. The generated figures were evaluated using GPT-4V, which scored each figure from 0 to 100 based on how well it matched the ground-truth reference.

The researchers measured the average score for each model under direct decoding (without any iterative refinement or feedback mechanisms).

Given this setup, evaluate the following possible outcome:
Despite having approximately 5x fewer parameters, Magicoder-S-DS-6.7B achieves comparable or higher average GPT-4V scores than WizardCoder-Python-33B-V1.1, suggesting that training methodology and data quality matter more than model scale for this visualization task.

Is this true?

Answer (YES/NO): YES